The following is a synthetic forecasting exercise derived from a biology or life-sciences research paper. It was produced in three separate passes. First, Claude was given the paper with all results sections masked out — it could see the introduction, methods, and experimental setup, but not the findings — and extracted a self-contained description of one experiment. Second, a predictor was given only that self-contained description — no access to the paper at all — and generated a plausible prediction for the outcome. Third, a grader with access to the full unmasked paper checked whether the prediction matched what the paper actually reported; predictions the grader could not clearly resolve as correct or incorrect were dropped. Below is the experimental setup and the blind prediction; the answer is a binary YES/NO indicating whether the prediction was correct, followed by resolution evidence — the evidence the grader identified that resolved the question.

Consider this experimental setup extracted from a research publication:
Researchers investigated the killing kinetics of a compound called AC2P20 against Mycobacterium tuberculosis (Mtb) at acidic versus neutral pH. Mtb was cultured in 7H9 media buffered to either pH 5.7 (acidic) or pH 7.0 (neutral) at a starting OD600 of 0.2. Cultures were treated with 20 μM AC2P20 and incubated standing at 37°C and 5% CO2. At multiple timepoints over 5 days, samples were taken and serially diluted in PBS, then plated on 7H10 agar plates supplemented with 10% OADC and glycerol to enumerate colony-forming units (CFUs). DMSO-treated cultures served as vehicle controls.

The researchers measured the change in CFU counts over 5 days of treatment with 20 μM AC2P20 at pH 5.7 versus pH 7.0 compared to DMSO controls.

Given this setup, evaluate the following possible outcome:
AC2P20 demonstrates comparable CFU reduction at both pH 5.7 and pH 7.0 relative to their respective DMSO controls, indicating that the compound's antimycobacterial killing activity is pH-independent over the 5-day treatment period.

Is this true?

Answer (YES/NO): NO